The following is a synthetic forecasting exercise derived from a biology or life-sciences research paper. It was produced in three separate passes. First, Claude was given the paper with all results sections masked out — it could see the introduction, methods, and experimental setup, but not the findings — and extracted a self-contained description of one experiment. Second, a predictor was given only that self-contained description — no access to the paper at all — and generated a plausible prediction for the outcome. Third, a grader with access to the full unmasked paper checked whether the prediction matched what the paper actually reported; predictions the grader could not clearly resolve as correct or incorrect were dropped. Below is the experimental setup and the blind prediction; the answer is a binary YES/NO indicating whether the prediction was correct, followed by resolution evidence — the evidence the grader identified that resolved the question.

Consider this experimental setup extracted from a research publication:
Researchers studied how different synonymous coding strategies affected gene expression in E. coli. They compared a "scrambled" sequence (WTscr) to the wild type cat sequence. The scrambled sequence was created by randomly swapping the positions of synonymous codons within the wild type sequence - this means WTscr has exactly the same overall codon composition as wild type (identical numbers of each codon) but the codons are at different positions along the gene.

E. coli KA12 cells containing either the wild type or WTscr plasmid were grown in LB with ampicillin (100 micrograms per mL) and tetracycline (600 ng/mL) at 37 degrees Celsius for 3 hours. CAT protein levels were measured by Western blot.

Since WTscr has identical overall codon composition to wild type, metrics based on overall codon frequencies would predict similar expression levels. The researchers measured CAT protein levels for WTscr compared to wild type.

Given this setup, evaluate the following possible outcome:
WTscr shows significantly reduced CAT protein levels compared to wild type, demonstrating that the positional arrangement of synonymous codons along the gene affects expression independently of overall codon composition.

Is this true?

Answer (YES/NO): NO